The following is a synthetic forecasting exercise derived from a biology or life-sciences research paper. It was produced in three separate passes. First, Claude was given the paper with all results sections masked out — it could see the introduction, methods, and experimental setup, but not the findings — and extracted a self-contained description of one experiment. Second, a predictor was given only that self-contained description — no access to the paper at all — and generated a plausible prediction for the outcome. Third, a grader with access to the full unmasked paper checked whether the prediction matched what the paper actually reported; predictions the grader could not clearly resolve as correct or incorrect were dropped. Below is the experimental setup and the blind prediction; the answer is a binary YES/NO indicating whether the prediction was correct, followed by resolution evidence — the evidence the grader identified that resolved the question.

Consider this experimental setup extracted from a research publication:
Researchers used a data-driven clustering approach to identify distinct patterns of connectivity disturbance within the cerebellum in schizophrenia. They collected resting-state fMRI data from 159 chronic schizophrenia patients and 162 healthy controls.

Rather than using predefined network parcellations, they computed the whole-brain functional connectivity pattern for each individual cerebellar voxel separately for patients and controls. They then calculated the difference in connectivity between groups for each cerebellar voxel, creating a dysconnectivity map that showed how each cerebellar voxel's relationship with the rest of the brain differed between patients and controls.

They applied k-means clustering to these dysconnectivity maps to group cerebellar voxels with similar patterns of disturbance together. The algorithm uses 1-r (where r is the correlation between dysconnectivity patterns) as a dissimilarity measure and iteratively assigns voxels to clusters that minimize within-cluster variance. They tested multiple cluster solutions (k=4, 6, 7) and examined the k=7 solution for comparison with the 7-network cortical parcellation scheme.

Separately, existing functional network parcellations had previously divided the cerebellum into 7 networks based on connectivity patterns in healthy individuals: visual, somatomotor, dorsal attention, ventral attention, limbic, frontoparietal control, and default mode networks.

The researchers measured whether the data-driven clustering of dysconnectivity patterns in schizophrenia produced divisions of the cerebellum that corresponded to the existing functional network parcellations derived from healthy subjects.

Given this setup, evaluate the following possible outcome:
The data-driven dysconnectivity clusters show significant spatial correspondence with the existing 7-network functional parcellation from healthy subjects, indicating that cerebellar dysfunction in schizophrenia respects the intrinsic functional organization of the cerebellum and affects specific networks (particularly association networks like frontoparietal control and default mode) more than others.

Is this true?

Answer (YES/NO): YES